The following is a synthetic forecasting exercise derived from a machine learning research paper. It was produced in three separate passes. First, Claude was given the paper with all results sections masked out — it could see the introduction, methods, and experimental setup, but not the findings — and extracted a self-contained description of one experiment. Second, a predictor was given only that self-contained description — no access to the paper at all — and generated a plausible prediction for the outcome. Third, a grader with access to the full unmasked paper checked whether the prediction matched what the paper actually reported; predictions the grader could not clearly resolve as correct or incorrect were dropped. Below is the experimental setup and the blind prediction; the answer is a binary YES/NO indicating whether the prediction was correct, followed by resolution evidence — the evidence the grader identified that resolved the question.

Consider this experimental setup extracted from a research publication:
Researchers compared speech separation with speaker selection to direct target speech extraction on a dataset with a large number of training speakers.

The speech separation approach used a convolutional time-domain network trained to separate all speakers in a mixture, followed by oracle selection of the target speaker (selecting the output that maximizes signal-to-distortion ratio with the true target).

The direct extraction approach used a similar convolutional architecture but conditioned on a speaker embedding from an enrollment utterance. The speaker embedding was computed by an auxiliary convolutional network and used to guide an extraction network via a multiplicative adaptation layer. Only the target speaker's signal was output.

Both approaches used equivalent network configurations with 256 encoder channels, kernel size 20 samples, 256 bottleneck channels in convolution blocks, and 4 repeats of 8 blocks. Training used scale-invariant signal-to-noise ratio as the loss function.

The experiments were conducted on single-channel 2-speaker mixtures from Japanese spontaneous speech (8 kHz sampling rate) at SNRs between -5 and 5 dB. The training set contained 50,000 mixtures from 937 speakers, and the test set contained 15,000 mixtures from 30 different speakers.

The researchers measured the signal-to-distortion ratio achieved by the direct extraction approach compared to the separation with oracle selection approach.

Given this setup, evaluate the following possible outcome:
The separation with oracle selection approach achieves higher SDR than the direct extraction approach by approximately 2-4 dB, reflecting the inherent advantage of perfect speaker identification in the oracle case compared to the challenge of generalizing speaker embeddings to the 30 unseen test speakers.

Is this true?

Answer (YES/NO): NO